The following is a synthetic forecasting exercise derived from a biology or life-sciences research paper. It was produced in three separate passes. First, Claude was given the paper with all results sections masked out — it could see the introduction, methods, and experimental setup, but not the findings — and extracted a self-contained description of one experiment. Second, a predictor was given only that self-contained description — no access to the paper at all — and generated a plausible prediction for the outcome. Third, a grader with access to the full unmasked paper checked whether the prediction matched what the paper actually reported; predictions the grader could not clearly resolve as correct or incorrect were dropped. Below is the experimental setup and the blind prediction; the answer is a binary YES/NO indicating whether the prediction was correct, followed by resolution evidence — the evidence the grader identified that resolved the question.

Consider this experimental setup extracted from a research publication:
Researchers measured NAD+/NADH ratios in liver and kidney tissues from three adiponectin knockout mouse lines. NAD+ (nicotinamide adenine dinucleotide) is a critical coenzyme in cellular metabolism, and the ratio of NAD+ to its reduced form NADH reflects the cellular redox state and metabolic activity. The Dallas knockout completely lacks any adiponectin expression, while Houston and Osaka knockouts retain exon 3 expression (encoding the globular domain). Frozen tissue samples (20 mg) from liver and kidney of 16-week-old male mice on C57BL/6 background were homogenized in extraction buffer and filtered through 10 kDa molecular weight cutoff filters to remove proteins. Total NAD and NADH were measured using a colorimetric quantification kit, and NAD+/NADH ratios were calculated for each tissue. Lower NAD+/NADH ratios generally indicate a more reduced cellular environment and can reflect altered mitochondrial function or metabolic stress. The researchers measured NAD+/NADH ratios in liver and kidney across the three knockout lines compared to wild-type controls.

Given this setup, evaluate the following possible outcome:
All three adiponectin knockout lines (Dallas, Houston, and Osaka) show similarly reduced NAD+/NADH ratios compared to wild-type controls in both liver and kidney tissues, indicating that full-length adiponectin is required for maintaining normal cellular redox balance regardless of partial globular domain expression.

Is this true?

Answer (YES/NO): NO